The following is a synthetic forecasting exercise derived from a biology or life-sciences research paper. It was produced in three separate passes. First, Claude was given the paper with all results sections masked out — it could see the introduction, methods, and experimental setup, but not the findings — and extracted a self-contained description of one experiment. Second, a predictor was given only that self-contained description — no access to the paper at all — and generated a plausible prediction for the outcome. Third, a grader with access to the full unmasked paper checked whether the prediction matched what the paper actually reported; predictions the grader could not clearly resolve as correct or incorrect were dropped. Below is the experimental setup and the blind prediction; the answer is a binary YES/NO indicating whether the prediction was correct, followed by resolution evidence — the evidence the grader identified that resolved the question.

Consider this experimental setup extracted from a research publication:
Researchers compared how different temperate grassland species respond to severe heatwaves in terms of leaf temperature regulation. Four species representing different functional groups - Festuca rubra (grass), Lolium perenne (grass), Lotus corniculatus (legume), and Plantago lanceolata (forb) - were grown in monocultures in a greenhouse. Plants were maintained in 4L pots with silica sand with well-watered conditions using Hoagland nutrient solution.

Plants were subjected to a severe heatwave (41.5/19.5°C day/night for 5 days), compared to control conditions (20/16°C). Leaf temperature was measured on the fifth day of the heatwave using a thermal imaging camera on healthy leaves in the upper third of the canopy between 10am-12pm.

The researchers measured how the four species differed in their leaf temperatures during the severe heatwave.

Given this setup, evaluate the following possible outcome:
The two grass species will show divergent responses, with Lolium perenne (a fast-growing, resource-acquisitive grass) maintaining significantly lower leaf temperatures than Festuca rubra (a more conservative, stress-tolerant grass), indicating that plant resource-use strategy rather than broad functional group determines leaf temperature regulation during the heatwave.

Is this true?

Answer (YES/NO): NO